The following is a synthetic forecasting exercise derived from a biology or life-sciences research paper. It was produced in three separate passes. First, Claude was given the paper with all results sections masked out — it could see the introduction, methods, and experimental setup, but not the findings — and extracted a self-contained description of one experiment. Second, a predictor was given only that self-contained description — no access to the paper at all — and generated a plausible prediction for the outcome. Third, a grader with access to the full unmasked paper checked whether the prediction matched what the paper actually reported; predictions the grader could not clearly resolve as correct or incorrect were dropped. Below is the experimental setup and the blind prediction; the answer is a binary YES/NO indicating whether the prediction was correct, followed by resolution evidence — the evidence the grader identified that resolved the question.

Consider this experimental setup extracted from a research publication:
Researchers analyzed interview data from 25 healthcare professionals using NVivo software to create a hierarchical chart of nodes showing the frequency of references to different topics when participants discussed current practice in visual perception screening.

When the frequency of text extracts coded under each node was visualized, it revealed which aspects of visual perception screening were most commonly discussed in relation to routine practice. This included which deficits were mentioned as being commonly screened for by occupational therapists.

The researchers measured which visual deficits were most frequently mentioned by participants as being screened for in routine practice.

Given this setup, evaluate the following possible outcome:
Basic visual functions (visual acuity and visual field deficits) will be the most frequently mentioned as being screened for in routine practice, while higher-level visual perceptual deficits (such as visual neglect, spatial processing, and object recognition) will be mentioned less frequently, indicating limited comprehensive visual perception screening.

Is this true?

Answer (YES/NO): NO